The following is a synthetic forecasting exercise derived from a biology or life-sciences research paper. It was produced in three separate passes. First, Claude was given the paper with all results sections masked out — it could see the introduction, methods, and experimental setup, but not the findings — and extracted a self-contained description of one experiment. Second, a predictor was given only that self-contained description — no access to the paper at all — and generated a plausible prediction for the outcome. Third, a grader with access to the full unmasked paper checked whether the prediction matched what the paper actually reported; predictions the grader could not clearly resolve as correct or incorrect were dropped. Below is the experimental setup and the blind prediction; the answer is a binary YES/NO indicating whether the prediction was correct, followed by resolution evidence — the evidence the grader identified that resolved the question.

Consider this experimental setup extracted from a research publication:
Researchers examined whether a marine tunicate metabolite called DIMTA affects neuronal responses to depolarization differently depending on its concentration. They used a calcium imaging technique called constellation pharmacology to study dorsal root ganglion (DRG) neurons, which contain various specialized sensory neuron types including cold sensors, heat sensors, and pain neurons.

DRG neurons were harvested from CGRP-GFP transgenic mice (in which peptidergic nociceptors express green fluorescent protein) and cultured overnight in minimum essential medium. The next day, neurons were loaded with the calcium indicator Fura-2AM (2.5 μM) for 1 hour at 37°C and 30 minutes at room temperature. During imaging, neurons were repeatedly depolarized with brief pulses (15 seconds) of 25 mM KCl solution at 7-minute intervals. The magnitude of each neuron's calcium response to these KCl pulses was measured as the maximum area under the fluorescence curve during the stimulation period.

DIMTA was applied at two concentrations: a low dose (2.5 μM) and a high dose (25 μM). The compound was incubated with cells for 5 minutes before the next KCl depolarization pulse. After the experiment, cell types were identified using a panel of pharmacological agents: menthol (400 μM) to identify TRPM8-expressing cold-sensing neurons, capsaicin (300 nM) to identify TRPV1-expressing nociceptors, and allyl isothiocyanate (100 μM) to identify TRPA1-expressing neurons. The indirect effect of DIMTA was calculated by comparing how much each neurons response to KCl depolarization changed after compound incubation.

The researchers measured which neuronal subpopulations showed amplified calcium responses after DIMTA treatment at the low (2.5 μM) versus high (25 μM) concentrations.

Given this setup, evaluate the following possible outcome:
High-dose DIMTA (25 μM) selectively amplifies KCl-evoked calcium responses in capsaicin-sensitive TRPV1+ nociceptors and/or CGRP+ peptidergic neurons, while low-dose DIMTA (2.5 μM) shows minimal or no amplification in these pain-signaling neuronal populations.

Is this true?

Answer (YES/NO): NO